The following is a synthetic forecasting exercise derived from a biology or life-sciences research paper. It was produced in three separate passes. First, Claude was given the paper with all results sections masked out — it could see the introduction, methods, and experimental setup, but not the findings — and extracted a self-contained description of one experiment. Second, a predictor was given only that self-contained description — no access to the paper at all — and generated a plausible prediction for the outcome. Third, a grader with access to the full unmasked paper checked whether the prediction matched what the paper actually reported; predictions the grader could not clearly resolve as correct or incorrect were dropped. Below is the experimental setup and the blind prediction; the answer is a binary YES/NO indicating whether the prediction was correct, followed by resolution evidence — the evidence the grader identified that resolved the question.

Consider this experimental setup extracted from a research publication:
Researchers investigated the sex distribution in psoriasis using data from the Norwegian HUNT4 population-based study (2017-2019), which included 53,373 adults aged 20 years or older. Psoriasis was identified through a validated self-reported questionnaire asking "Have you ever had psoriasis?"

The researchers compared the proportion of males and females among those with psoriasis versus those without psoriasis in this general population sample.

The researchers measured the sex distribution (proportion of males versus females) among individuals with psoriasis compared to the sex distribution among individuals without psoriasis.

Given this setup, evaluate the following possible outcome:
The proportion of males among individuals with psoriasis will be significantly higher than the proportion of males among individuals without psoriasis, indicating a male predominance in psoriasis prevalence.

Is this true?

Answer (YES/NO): NO